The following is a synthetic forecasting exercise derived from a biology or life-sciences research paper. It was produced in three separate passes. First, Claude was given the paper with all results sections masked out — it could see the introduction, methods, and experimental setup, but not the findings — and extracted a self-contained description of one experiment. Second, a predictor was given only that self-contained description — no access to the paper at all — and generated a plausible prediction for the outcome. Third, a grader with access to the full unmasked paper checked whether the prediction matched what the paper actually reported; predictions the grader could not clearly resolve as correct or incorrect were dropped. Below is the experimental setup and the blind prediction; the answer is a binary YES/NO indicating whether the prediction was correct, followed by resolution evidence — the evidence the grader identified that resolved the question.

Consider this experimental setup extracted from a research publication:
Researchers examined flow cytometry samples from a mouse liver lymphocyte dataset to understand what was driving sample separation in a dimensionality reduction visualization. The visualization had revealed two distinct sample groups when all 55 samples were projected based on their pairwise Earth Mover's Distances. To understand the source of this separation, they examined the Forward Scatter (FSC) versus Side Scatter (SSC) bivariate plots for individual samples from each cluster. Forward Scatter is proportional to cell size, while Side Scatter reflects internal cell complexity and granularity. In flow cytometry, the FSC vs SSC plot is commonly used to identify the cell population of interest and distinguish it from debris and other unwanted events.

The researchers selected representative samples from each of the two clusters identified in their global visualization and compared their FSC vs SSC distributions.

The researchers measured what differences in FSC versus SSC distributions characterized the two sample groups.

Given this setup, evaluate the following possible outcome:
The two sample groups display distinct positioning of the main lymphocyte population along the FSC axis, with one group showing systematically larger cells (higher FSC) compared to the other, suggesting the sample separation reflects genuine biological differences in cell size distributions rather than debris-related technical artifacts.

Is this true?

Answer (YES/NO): NO